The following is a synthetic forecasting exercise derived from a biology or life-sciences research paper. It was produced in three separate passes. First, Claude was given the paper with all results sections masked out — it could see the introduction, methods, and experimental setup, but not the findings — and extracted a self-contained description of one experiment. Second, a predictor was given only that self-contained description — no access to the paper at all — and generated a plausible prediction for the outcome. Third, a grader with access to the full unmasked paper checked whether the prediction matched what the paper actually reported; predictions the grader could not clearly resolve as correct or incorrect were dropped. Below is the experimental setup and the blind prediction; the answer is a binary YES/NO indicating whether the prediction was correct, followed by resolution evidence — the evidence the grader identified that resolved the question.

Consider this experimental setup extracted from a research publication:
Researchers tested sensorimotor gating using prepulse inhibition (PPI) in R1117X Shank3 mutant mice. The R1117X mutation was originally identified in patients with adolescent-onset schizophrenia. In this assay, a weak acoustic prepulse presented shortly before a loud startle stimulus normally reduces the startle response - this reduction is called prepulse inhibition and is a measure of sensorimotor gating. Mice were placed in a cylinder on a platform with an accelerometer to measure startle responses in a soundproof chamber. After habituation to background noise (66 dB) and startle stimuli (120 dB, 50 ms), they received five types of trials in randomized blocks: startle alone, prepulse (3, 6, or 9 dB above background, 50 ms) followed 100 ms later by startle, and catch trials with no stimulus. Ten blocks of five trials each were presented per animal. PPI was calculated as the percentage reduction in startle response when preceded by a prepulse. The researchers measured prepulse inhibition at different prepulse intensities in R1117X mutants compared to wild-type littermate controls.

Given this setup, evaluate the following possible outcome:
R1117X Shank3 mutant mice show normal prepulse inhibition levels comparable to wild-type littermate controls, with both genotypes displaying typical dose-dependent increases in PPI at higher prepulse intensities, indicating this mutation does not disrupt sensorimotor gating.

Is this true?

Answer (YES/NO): NO